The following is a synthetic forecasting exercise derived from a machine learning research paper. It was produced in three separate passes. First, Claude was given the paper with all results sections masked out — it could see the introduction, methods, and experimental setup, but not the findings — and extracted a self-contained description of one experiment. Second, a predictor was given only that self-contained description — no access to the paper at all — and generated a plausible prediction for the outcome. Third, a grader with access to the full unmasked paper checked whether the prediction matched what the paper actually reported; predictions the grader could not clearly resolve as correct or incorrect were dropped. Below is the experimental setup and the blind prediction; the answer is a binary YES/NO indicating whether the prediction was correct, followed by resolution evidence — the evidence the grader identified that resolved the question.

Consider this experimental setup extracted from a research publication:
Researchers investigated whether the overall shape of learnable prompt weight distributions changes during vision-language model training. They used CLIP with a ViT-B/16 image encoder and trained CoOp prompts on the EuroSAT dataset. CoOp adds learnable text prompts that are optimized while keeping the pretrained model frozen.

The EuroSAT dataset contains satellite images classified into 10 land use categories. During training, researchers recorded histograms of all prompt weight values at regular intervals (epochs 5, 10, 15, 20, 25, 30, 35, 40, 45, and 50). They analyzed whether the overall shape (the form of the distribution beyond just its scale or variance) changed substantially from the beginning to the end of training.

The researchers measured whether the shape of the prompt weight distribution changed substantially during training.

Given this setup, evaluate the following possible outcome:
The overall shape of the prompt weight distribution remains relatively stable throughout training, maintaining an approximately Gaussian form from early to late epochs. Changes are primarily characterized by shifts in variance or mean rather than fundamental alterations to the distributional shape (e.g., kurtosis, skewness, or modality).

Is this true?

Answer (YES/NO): YES